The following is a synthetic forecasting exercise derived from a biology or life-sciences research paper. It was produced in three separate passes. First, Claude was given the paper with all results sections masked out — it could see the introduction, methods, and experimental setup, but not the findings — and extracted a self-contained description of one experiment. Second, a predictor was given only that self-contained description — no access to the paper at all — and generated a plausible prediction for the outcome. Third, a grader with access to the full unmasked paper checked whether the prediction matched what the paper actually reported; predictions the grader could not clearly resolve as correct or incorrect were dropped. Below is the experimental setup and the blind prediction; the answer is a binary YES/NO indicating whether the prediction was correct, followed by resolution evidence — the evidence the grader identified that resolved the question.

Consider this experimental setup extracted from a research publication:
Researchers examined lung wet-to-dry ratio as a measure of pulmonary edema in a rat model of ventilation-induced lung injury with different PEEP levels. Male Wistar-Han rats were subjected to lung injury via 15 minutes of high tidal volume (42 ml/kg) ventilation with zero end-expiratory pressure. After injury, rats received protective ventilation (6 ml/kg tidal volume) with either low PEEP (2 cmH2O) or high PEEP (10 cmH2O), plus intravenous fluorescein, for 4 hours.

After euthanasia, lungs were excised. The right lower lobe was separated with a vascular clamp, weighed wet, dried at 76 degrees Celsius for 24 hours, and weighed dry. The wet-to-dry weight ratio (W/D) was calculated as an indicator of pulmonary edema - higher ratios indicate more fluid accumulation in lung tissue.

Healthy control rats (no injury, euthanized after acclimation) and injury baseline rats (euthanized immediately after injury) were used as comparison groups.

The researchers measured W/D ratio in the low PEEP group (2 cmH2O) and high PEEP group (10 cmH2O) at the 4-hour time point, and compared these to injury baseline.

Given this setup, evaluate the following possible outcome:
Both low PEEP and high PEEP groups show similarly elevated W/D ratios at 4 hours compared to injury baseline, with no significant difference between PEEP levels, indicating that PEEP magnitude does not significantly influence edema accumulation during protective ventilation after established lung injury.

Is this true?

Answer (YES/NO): YES